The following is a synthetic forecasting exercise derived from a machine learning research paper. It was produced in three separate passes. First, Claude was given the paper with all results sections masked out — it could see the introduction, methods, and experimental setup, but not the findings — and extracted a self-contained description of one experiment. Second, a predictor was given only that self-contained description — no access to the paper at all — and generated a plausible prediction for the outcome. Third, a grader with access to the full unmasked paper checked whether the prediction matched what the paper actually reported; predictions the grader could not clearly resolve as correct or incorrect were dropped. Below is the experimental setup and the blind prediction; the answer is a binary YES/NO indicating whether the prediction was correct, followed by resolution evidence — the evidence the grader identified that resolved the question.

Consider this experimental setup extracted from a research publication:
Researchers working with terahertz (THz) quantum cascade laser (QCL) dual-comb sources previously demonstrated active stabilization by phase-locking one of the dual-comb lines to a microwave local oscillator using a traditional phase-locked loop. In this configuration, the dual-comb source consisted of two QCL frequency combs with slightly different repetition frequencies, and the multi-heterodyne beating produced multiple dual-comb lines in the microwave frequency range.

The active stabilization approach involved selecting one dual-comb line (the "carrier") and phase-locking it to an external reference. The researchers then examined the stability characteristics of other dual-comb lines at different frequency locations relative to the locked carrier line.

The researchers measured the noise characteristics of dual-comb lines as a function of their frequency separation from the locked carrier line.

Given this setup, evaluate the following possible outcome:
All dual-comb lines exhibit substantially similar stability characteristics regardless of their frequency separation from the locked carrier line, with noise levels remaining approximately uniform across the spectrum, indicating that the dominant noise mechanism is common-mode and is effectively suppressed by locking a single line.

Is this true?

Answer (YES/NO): NO